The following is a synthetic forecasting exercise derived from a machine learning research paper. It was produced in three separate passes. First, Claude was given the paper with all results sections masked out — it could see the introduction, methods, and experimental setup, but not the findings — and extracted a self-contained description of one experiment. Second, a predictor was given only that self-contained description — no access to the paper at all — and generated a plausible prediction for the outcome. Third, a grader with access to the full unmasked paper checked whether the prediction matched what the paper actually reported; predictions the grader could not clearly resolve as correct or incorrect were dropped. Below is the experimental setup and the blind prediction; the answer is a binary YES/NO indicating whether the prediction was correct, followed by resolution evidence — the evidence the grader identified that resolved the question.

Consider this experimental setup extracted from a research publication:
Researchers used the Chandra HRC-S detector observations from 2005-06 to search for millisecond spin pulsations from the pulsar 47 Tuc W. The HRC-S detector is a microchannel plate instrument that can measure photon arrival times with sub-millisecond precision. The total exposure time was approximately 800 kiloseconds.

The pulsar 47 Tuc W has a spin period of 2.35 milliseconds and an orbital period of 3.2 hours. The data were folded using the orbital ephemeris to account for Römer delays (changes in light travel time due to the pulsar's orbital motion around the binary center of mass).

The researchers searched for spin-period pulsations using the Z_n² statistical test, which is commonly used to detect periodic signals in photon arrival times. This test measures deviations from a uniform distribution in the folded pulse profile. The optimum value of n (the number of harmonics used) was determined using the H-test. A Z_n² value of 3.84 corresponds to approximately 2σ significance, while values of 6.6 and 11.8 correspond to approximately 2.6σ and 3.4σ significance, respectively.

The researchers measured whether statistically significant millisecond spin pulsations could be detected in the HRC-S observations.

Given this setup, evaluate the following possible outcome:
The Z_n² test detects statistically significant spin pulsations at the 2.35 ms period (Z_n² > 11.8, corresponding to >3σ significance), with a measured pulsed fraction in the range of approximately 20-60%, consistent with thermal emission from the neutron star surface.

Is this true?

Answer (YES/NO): NO